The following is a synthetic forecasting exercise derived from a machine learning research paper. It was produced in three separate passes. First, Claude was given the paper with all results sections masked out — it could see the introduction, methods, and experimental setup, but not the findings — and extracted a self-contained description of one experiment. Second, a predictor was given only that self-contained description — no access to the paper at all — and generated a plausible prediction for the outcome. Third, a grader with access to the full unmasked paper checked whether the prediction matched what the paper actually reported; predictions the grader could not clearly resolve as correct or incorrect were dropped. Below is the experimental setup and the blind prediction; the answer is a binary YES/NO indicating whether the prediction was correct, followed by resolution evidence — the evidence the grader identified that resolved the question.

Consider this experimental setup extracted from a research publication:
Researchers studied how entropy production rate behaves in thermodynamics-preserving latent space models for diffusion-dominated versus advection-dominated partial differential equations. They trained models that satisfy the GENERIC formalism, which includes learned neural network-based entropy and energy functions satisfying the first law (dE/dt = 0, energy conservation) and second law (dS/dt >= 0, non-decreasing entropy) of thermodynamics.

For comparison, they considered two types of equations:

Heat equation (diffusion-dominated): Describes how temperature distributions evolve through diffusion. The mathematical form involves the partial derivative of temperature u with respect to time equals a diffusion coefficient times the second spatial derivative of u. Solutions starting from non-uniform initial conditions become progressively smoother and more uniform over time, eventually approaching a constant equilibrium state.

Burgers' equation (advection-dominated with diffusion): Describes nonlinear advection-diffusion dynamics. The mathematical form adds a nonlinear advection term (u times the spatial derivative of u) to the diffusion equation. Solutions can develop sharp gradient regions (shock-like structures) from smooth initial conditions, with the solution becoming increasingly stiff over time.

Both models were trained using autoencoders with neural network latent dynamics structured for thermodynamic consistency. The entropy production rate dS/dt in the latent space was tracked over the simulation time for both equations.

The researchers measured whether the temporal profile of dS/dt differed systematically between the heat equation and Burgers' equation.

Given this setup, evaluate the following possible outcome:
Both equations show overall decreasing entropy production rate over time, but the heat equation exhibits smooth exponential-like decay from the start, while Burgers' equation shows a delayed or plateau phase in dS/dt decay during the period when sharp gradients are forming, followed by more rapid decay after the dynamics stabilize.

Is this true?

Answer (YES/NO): NO